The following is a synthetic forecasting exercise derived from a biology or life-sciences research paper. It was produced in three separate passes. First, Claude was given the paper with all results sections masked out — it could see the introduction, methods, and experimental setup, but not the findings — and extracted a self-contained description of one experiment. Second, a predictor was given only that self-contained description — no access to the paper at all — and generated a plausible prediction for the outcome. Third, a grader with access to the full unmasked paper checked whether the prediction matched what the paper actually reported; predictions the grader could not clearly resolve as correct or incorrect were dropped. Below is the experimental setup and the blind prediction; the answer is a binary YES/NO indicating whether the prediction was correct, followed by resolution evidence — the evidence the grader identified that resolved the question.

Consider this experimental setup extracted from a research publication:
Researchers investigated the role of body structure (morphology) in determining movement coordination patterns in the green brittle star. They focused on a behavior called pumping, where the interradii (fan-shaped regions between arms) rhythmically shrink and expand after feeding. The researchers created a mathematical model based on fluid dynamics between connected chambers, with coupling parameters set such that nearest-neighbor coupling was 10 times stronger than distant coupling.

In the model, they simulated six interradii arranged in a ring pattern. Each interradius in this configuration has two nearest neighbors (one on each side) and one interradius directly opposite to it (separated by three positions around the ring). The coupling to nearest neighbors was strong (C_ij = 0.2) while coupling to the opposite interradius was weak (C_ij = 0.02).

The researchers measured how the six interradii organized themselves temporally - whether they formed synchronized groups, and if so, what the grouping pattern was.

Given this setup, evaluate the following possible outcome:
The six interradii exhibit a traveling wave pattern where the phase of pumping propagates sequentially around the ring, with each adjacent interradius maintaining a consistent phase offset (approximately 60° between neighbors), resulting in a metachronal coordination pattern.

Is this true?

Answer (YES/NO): NO